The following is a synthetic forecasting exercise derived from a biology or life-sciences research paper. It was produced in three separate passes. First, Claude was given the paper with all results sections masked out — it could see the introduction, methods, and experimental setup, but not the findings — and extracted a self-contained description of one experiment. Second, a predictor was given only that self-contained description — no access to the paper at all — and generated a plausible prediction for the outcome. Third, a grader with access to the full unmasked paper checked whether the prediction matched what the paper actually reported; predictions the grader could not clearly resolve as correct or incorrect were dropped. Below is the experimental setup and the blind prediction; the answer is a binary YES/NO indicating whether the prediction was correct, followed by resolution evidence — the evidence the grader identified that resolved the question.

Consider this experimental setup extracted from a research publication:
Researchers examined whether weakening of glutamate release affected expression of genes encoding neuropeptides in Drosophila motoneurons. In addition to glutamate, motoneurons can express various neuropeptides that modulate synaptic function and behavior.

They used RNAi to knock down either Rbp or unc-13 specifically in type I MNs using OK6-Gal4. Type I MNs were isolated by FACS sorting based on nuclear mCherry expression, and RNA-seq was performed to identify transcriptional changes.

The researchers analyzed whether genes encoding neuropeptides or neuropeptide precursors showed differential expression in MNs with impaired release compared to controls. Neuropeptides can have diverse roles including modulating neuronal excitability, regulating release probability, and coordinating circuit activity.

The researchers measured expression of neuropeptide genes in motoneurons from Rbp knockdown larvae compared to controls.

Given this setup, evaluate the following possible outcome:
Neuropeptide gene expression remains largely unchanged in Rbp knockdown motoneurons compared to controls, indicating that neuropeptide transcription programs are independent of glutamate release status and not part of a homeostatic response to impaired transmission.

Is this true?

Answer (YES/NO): NO